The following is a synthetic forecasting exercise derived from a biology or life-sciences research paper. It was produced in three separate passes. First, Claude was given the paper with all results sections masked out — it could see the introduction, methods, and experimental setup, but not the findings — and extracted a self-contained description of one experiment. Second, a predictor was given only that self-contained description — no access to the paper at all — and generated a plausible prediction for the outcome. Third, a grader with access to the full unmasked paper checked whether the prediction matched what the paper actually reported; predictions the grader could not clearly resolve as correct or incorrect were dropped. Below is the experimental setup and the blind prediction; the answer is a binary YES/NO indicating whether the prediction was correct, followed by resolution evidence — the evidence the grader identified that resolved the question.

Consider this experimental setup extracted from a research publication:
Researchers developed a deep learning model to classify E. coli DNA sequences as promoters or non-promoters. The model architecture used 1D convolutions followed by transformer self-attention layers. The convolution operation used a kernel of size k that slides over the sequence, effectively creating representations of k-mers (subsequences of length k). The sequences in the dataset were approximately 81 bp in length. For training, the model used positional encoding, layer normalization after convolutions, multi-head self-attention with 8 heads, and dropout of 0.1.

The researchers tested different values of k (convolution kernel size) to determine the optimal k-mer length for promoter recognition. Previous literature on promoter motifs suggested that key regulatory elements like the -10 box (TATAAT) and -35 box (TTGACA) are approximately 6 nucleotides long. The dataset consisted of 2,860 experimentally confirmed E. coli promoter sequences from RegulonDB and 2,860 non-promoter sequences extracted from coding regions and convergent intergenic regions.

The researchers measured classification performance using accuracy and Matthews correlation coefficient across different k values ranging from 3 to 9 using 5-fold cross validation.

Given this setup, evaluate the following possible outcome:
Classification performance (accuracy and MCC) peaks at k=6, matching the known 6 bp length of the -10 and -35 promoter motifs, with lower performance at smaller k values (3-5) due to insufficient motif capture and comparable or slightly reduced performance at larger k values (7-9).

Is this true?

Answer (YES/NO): NO